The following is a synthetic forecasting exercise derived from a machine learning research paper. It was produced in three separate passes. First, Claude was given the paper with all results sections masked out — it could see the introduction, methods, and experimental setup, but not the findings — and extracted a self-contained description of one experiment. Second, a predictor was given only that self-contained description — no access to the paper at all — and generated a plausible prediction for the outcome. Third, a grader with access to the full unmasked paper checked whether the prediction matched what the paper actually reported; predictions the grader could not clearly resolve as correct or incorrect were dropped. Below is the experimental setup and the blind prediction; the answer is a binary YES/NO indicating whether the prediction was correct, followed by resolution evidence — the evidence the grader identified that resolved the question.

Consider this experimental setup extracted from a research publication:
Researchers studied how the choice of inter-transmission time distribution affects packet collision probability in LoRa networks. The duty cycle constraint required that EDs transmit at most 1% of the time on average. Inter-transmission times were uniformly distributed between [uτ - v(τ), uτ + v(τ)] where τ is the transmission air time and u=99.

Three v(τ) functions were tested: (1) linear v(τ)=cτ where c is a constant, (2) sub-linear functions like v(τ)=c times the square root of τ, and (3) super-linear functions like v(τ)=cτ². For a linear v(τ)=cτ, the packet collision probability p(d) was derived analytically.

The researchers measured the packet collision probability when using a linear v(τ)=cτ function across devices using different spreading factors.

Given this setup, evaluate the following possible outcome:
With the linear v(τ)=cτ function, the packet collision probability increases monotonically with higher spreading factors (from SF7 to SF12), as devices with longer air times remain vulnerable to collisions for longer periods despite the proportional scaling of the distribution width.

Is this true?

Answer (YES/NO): NO